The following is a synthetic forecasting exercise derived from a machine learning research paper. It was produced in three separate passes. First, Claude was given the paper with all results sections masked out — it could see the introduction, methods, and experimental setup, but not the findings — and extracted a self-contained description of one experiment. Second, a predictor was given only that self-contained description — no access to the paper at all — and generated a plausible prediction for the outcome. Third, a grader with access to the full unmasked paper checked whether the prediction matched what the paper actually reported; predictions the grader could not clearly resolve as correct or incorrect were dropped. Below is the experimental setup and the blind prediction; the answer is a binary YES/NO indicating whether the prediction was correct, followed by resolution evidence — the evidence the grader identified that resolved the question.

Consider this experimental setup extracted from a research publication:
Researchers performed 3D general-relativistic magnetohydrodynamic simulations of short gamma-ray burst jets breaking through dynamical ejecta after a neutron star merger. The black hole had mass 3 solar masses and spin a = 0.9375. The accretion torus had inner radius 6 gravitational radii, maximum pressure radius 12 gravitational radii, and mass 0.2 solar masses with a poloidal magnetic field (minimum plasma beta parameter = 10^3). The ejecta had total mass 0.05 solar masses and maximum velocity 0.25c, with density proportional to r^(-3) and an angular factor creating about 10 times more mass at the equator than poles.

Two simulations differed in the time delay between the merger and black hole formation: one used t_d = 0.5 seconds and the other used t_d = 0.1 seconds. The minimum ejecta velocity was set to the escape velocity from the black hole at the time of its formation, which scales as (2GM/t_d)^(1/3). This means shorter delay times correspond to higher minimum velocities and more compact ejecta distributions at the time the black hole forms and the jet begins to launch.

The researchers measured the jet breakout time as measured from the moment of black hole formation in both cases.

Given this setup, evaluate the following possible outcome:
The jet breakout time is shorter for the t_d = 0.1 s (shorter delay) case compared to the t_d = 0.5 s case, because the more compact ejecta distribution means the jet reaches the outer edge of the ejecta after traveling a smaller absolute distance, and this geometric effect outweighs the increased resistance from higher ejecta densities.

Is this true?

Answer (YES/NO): YES